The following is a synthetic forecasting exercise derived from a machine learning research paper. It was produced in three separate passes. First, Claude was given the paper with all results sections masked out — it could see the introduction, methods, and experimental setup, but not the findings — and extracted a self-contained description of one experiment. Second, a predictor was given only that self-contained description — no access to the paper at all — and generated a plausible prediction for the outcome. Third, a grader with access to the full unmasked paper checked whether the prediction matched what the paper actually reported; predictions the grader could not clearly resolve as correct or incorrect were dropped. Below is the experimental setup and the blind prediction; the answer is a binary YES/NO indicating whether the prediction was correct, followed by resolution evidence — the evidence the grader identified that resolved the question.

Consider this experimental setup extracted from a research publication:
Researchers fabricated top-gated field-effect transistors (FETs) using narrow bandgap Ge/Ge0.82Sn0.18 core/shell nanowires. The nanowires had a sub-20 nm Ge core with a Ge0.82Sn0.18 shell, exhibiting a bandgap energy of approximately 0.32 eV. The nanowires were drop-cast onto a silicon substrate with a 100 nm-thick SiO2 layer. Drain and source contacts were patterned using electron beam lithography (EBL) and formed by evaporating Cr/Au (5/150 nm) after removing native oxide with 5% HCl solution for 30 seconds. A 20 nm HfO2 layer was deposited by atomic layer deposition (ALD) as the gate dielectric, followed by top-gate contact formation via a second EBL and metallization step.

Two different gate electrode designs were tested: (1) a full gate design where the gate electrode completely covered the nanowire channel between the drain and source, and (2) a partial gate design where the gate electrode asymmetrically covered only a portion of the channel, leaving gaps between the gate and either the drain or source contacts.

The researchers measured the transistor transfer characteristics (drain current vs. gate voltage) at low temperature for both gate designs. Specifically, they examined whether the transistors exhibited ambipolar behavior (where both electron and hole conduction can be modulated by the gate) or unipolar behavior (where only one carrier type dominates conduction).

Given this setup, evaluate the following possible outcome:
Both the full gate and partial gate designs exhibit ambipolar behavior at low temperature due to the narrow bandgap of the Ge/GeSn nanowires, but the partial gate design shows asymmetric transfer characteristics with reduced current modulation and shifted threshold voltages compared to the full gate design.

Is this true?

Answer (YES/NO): NO